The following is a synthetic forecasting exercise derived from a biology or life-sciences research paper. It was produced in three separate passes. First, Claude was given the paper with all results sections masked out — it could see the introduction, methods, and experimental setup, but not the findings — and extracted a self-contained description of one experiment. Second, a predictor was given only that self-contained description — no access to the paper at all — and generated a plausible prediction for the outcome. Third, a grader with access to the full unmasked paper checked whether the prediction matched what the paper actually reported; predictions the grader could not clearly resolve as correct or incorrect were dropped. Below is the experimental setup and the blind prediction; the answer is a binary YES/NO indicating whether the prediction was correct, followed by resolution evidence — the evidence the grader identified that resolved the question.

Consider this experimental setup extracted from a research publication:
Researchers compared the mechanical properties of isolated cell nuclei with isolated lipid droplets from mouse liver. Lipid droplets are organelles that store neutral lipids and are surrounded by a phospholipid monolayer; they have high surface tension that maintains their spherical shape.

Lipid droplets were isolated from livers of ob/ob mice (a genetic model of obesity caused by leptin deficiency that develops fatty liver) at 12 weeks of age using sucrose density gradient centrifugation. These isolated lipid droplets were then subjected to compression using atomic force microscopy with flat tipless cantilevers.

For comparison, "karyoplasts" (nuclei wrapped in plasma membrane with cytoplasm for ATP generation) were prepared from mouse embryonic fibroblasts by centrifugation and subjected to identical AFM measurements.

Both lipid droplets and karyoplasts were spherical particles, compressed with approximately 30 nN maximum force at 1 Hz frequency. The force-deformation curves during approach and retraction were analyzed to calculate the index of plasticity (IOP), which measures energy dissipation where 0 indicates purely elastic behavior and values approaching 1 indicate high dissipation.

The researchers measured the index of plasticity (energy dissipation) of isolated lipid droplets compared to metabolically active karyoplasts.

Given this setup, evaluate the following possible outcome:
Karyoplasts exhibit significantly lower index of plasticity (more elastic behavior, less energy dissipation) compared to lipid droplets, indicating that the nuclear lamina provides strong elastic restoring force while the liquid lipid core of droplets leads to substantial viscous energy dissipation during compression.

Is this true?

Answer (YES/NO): NO